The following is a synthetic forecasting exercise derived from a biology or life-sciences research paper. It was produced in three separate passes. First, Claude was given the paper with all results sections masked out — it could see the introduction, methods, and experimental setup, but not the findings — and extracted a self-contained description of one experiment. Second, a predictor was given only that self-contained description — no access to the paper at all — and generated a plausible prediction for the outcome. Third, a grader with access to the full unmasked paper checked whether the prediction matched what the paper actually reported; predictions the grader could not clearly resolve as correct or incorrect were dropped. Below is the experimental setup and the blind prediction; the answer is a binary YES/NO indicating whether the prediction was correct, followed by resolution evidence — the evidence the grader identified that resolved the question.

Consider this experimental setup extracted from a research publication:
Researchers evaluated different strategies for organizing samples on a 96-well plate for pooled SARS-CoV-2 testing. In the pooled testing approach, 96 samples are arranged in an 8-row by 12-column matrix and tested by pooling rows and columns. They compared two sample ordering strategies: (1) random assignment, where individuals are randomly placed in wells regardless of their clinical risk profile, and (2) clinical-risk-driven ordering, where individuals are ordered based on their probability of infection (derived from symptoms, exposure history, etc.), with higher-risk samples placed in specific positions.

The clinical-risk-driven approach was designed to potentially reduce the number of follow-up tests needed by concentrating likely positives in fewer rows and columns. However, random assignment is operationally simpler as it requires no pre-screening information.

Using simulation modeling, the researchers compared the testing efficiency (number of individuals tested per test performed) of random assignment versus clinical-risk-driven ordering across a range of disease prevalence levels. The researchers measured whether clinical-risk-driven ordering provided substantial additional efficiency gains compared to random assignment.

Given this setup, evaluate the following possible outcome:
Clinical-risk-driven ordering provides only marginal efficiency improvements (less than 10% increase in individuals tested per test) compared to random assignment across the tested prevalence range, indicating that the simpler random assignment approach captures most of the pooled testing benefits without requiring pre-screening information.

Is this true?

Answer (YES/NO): YES